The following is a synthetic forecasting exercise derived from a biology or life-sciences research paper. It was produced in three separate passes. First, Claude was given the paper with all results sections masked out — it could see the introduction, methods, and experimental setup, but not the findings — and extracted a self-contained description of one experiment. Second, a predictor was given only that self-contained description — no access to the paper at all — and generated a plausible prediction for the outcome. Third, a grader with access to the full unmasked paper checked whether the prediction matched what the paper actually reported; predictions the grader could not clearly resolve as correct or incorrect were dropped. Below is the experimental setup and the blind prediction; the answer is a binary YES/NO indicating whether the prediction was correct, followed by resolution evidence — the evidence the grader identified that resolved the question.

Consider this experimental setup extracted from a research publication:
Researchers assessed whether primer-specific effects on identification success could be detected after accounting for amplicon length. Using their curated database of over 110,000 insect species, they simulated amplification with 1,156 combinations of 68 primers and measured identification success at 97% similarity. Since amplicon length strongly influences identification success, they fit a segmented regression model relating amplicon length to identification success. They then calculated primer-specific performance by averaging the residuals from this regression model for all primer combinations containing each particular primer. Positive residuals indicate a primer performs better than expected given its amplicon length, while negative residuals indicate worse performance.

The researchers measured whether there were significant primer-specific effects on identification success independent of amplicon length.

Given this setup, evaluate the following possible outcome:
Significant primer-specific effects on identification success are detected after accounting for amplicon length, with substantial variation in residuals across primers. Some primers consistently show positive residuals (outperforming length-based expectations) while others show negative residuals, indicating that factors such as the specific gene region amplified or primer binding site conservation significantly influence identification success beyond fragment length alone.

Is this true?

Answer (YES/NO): YES